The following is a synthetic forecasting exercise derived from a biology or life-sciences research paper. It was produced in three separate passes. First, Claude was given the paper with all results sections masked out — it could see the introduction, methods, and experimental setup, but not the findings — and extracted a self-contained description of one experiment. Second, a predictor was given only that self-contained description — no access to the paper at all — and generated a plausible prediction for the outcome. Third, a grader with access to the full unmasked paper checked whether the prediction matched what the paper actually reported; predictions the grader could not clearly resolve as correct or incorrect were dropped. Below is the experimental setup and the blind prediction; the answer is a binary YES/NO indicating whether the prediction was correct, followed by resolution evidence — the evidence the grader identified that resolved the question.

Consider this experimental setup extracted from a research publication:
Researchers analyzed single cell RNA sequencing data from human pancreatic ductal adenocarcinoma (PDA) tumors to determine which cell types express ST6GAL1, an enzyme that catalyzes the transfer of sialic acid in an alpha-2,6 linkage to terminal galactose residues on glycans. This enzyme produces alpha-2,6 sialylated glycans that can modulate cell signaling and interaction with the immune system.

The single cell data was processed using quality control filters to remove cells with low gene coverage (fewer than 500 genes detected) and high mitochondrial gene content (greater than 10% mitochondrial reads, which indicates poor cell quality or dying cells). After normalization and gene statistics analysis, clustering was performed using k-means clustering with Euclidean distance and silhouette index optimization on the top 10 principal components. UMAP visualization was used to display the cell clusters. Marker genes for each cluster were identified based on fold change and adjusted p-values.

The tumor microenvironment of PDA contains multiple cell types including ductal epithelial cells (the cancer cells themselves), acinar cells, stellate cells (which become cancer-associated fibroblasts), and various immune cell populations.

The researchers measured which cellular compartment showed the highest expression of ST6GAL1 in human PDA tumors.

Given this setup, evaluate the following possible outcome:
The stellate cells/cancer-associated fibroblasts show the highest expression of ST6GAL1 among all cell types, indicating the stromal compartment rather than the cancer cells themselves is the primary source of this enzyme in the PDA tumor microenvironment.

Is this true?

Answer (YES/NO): NO